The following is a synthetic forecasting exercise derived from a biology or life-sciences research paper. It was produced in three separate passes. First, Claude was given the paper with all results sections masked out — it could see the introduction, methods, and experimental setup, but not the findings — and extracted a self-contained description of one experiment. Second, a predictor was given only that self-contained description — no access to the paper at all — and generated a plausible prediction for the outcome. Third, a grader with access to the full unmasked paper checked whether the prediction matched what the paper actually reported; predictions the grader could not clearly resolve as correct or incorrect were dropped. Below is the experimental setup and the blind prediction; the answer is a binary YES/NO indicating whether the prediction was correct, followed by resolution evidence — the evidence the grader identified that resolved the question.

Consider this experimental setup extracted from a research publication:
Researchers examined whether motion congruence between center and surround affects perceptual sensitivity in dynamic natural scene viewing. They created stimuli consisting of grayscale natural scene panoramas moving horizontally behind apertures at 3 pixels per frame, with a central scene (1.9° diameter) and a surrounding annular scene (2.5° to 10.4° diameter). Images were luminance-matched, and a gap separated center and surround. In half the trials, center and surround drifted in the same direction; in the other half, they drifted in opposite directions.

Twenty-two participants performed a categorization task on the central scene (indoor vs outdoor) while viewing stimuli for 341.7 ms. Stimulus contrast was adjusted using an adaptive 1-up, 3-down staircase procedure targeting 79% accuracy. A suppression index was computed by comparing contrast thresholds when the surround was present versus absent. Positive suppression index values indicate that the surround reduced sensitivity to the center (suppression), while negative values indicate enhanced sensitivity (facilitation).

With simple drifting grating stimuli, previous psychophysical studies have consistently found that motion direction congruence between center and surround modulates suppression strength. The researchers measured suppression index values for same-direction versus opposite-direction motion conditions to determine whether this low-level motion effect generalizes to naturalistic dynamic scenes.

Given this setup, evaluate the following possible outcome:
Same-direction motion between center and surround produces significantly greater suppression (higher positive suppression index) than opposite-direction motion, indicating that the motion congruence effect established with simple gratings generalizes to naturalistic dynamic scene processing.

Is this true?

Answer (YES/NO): YES